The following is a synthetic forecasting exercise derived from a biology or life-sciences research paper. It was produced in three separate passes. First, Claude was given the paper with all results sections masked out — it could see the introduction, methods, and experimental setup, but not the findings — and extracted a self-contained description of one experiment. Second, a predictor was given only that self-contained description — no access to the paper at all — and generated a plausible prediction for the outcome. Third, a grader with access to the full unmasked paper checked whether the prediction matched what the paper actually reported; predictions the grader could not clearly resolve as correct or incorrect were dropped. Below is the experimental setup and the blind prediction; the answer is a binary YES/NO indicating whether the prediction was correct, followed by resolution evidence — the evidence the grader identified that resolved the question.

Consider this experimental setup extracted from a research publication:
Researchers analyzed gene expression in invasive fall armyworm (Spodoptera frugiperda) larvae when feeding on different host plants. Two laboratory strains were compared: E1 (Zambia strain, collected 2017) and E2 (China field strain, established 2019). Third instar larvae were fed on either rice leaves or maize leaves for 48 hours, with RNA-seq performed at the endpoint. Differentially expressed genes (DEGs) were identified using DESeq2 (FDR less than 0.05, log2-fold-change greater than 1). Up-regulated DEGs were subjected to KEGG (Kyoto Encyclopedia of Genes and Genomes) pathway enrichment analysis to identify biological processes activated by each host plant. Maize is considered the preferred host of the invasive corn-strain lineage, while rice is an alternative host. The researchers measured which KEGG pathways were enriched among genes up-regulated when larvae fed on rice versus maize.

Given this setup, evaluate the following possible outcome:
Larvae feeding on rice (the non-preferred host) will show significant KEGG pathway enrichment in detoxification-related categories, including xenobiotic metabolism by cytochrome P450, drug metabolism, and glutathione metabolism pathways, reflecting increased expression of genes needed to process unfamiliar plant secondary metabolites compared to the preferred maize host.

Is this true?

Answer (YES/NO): NO